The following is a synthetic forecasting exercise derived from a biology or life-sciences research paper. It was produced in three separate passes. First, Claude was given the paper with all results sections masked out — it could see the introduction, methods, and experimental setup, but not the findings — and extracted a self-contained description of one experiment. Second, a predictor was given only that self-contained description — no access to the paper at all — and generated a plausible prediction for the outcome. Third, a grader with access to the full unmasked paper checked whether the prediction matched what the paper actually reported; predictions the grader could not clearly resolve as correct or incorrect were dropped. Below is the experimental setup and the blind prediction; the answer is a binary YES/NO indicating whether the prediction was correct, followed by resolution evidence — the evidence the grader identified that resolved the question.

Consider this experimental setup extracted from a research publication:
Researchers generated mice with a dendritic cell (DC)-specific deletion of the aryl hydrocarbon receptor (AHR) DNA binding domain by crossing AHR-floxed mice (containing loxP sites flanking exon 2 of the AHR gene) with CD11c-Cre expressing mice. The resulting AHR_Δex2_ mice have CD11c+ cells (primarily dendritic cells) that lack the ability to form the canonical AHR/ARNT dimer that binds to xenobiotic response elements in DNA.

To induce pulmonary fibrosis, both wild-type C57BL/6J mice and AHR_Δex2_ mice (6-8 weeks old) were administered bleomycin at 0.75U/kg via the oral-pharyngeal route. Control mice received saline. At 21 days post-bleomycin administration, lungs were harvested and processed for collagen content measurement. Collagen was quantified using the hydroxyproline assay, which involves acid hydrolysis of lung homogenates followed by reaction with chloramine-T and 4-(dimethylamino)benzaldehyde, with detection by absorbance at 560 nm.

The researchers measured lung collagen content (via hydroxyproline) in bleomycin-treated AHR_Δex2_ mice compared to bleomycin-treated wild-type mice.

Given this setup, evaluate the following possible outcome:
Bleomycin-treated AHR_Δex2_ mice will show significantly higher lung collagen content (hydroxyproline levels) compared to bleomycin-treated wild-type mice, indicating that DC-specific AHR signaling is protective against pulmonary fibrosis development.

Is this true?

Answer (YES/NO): YES